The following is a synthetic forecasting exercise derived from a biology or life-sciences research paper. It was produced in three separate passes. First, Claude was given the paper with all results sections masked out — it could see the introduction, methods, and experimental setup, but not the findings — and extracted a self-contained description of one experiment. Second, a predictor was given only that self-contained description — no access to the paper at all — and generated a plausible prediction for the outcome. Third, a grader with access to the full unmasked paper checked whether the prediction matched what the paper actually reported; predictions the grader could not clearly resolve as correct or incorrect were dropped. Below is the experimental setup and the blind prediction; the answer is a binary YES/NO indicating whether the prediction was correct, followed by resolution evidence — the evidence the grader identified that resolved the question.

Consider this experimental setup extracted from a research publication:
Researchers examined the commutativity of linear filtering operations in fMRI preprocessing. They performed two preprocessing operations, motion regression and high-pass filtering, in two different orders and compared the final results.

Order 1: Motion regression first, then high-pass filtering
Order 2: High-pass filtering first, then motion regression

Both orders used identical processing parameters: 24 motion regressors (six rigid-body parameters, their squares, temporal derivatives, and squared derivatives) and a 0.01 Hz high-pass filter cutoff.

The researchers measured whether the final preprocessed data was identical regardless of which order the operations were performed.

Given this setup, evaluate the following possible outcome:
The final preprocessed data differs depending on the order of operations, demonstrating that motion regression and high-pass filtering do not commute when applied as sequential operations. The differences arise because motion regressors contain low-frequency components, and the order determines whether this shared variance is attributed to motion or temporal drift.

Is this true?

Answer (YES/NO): YES